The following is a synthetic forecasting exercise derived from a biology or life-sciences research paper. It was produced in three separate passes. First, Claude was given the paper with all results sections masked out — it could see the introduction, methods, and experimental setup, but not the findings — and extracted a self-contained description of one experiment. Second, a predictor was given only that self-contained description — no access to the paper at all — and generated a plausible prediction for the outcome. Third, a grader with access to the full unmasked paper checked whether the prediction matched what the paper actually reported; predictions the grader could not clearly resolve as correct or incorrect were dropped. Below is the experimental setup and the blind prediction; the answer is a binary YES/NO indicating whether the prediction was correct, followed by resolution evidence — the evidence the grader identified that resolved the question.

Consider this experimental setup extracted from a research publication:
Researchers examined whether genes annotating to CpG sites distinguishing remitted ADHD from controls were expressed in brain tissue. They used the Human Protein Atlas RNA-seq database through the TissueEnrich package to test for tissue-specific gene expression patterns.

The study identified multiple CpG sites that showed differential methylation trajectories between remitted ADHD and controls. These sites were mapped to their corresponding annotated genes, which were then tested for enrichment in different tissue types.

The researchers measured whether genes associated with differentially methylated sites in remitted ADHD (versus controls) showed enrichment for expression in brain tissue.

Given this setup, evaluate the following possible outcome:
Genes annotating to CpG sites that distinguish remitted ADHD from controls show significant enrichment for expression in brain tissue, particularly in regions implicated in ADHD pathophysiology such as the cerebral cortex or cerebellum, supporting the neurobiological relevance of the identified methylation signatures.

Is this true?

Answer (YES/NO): NO